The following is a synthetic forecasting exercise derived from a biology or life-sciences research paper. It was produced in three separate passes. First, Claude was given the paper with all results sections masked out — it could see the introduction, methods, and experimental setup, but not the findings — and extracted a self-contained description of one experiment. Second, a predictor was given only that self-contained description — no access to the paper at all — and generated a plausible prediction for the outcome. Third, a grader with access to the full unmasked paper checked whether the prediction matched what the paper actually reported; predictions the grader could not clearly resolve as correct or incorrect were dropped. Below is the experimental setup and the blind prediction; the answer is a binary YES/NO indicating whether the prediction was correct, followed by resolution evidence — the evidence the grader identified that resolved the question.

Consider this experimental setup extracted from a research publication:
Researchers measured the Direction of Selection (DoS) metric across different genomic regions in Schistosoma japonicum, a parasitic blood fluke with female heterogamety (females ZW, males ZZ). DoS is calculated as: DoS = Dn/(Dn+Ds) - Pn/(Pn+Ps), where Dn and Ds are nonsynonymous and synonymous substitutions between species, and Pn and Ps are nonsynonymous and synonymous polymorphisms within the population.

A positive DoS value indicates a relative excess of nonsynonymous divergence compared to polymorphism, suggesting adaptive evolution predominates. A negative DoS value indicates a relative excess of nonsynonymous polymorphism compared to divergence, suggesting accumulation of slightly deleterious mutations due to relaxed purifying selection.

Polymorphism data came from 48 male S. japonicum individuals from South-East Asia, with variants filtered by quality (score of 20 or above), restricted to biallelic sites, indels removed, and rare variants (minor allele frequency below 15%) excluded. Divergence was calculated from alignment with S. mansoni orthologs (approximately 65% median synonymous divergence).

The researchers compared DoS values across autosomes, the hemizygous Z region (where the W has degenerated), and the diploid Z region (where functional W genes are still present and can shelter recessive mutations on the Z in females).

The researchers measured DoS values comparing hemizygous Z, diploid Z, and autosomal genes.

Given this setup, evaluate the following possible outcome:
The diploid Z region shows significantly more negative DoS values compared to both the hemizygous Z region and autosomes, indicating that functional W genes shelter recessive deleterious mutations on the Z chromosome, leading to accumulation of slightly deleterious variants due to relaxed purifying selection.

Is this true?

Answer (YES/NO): NO